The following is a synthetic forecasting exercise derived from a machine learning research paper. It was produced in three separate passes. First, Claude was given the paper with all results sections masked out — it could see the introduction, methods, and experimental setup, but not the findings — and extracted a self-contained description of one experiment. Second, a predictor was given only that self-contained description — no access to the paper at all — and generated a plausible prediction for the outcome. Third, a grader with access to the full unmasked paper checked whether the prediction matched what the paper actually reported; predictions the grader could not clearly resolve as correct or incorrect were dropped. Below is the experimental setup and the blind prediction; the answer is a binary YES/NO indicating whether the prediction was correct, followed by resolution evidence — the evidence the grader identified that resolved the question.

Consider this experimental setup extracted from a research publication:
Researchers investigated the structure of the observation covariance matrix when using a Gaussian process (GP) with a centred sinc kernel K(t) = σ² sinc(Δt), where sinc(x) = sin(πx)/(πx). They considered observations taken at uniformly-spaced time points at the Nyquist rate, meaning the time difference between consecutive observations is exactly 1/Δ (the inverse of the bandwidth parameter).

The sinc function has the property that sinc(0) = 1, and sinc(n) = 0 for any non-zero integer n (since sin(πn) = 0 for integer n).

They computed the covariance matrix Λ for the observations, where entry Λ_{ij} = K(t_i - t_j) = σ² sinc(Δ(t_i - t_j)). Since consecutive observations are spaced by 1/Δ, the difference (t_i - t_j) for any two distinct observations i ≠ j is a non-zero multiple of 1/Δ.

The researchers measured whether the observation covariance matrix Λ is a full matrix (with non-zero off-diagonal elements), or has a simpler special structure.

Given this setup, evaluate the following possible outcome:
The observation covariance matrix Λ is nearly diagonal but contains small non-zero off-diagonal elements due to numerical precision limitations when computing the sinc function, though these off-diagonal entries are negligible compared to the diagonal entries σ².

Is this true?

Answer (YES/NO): NO